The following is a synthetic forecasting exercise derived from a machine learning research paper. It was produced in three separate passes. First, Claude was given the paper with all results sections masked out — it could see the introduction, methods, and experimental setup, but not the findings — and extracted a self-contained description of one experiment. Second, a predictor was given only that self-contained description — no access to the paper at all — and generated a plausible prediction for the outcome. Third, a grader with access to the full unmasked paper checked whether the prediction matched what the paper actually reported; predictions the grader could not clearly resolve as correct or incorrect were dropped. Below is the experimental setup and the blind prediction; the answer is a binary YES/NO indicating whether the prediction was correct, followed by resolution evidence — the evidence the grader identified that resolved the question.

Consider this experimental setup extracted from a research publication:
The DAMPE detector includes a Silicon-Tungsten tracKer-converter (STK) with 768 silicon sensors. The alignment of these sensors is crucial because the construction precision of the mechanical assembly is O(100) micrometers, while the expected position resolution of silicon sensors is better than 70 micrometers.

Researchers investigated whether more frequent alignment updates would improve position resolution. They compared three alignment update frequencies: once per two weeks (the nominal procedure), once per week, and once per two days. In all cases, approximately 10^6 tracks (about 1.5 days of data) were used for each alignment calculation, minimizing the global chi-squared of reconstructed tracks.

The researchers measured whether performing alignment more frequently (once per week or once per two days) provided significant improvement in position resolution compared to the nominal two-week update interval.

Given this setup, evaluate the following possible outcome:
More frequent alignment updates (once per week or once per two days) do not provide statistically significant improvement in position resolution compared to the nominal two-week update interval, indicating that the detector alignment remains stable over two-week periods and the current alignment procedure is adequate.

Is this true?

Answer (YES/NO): YES